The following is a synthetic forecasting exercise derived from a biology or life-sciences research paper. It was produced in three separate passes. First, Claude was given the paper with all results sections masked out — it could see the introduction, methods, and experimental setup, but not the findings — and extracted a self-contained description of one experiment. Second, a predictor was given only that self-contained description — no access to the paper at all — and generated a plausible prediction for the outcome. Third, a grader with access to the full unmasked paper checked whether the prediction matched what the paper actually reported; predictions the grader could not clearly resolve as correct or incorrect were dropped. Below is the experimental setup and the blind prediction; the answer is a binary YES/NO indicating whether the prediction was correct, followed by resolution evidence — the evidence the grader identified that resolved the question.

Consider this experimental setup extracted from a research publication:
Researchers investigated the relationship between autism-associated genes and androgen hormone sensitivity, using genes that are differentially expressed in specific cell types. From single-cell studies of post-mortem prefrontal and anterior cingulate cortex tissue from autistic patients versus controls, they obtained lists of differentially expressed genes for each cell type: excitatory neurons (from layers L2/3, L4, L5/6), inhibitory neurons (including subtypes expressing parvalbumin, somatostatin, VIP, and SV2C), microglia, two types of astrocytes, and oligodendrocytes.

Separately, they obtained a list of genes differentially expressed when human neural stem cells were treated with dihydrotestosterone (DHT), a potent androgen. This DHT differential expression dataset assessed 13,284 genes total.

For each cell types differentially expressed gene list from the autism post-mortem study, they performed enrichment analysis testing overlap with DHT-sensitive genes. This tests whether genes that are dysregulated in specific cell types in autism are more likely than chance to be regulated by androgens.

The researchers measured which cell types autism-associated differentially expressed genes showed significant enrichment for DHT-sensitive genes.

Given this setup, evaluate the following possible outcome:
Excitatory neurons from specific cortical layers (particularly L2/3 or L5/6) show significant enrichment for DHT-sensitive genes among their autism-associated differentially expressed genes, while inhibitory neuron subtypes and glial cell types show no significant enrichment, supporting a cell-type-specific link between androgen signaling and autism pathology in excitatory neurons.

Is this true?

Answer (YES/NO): YES